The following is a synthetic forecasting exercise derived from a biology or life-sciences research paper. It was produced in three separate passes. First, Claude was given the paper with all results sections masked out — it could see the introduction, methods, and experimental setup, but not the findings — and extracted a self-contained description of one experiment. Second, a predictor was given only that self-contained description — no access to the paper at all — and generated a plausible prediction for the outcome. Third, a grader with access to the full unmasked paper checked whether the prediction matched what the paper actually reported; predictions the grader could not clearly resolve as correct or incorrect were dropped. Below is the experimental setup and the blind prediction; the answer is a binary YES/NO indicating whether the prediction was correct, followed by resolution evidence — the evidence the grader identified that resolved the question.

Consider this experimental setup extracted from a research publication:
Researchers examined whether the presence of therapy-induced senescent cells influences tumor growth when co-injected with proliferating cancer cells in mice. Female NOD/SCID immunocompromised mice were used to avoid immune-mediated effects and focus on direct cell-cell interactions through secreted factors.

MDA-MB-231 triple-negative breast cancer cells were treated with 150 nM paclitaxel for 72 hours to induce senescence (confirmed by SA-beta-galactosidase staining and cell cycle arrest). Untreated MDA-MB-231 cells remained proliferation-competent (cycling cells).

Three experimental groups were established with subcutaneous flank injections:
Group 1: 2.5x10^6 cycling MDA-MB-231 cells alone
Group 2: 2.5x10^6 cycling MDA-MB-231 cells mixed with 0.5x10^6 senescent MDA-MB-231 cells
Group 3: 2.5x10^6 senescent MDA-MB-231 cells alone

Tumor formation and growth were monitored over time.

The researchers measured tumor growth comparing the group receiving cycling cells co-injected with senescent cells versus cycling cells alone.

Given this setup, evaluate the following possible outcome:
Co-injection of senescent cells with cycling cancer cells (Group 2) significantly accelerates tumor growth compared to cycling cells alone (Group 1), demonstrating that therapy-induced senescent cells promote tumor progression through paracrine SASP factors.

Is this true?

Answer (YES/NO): YES